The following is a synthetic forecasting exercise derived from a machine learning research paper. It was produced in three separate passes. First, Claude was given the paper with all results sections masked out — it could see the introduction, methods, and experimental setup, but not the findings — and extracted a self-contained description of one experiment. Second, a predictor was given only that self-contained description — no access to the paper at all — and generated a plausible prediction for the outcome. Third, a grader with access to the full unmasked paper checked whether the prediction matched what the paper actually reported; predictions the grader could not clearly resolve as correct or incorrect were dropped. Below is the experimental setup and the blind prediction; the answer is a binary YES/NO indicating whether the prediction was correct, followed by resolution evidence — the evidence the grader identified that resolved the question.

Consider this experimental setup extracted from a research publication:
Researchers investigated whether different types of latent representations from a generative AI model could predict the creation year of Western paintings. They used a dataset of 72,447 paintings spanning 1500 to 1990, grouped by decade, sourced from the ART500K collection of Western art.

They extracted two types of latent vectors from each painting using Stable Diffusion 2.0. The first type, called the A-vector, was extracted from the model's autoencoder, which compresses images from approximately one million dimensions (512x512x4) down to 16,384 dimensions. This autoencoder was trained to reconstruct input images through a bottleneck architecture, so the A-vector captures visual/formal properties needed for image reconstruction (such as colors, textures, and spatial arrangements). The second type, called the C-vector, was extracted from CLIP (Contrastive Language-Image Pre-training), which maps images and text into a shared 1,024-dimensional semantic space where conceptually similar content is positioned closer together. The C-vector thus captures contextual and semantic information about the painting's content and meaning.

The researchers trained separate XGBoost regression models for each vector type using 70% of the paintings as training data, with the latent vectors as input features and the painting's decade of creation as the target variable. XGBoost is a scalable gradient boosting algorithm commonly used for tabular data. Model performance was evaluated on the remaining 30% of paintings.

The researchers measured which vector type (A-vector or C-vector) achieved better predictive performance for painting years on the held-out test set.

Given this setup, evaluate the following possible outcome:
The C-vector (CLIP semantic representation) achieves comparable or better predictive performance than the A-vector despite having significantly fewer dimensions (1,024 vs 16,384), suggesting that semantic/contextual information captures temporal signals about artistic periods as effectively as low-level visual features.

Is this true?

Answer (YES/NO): YES